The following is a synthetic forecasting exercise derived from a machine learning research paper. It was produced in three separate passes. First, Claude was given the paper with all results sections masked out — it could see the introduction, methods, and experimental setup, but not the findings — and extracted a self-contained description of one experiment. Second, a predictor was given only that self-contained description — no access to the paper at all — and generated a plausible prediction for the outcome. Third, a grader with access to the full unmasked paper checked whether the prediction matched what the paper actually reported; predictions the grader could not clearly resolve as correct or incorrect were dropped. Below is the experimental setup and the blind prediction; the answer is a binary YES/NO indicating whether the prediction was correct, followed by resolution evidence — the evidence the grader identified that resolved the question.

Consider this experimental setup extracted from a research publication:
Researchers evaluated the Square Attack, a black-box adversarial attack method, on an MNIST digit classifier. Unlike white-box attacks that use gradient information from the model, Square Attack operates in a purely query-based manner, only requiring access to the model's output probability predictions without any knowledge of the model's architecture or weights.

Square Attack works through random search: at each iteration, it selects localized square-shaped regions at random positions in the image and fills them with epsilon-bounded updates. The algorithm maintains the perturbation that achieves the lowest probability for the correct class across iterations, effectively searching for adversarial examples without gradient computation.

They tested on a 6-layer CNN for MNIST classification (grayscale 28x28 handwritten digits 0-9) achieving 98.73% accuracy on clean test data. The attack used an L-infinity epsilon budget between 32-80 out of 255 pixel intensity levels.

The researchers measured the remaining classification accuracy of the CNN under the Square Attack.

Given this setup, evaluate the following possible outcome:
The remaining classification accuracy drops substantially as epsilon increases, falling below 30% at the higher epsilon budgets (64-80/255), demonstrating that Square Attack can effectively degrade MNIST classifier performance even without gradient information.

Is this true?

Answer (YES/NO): YES